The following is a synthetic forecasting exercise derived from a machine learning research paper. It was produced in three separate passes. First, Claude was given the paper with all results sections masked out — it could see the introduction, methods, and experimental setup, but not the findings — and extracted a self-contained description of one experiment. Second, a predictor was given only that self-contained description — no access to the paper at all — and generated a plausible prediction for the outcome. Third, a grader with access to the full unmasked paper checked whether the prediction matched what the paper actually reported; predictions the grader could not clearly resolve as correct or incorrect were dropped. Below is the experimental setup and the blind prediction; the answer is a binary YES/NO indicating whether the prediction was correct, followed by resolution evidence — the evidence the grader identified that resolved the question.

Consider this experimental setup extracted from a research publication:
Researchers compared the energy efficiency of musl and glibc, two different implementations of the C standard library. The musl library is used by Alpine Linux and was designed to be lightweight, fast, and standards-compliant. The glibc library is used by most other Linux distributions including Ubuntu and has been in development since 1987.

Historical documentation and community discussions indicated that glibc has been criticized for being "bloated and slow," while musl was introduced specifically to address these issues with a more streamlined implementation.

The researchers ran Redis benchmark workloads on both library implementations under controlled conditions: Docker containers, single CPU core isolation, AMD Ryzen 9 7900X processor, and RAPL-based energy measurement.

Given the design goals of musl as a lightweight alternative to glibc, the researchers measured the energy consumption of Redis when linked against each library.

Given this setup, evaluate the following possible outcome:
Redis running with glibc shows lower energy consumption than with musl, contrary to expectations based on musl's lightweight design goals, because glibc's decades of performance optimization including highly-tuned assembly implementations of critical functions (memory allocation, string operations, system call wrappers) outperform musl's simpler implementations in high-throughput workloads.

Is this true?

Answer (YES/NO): YES